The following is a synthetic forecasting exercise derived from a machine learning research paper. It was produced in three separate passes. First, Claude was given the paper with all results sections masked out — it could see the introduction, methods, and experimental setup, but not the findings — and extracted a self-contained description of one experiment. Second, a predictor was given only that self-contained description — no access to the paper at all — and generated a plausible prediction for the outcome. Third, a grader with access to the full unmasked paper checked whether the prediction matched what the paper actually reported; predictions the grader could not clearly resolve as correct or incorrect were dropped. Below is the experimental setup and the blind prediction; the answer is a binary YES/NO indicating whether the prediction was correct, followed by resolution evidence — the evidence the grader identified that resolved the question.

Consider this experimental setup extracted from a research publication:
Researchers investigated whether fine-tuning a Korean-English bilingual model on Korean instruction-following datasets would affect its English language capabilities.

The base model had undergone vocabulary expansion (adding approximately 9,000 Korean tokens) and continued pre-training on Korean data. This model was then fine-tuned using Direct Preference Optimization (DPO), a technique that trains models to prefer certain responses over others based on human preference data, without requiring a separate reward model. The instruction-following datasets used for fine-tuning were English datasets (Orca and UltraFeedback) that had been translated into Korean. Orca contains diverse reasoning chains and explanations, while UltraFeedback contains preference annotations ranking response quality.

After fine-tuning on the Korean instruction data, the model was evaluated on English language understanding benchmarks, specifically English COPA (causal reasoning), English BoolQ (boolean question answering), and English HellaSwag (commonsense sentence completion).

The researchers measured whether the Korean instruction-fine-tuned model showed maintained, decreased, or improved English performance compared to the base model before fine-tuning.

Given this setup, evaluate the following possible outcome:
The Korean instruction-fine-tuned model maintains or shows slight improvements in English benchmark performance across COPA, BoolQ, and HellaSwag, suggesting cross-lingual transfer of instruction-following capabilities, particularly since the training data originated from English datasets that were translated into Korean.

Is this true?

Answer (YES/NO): YES